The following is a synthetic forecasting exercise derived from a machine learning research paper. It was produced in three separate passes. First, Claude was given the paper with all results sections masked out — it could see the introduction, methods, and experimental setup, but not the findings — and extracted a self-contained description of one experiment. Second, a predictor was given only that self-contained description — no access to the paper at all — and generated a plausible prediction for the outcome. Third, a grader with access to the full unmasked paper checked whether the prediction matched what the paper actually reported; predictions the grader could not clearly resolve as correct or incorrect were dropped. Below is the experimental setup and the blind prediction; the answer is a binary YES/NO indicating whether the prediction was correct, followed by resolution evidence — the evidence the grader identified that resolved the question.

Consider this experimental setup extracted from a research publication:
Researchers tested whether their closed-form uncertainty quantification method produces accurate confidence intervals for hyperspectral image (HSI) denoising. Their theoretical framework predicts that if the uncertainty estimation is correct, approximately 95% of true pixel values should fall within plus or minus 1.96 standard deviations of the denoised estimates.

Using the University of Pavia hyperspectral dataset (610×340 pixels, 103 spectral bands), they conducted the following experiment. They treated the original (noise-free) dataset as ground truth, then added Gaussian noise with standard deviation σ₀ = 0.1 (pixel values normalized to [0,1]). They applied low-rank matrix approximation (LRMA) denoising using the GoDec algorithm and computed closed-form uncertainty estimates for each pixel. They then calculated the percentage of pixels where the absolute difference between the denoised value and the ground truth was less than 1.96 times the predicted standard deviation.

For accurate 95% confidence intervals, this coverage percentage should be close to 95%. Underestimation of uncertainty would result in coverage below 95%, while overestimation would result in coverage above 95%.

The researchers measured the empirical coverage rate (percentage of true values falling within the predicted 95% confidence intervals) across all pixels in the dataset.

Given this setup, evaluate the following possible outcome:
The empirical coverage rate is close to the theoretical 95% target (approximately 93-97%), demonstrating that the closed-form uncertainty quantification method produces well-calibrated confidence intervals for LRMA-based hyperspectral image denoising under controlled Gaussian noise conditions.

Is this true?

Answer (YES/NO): YES